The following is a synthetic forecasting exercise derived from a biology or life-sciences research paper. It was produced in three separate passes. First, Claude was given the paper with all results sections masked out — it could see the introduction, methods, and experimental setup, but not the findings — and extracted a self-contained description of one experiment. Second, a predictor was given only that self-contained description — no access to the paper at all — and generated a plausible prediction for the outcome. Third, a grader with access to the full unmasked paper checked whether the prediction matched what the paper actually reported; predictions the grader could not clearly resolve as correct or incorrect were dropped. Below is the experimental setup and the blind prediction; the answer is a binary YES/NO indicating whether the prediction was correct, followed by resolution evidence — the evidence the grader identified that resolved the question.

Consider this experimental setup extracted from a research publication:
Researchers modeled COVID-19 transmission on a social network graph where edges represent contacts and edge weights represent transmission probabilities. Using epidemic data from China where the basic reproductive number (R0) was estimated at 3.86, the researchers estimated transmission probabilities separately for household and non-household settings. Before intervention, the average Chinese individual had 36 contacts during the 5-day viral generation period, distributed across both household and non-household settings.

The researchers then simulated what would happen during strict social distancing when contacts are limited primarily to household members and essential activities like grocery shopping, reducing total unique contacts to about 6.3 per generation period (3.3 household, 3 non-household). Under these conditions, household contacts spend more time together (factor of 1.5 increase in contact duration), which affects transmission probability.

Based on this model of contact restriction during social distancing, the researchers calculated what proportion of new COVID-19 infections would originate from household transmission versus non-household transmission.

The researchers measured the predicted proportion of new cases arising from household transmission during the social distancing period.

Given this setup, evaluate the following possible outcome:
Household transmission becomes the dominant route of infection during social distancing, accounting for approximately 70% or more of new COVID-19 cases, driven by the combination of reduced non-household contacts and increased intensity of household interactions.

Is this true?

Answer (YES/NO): YES